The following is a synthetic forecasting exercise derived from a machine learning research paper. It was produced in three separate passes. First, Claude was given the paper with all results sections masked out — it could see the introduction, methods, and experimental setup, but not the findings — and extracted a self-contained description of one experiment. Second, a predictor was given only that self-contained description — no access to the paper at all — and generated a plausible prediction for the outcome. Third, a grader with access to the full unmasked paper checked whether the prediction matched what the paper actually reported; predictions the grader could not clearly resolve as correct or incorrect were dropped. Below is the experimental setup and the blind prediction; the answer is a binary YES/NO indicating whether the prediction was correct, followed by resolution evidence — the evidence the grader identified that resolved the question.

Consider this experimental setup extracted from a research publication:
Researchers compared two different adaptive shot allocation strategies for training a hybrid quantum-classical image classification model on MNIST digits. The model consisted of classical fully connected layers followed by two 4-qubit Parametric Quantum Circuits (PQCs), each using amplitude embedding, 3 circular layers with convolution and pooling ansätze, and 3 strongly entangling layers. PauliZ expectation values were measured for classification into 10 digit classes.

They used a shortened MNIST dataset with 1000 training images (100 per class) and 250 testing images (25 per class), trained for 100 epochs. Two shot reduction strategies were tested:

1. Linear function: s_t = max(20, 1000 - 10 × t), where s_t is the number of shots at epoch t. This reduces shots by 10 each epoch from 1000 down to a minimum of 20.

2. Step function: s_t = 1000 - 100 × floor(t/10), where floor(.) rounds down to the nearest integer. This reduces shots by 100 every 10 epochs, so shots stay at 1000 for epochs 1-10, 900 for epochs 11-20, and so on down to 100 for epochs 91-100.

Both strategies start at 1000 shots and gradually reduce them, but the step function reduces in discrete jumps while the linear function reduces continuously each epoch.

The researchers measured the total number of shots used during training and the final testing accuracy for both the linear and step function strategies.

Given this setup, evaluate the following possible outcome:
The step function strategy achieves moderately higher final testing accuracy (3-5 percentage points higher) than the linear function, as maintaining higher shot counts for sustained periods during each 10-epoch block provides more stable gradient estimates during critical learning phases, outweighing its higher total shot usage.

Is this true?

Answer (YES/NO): NO